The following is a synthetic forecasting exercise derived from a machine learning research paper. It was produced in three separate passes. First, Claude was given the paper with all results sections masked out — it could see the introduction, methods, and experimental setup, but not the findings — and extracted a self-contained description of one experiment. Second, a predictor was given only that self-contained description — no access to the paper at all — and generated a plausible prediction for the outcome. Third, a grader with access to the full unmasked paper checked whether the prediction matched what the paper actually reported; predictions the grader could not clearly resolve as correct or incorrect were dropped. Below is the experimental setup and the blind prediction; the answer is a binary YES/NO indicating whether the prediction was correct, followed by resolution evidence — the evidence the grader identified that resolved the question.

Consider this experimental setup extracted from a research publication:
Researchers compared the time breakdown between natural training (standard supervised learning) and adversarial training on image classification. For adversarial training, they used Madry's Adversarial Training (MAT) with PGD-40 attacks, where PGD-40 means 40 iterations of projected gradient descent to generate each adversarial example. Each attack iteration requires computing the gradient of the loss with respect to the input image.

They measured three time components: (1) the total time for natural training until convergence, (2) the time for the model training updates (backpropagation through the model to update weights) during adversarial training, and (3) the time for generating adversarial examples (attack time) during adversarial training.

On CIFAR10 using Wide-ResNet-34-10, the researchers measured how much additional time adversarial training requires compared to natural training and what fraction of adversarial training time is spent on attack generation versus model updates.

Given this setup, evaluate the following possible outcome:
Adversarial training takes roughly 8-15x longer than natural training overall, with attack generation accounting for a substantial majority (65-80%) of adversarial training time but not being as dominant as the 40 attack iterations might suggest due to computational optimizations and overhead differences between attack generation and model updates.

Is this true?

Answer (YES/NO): NO